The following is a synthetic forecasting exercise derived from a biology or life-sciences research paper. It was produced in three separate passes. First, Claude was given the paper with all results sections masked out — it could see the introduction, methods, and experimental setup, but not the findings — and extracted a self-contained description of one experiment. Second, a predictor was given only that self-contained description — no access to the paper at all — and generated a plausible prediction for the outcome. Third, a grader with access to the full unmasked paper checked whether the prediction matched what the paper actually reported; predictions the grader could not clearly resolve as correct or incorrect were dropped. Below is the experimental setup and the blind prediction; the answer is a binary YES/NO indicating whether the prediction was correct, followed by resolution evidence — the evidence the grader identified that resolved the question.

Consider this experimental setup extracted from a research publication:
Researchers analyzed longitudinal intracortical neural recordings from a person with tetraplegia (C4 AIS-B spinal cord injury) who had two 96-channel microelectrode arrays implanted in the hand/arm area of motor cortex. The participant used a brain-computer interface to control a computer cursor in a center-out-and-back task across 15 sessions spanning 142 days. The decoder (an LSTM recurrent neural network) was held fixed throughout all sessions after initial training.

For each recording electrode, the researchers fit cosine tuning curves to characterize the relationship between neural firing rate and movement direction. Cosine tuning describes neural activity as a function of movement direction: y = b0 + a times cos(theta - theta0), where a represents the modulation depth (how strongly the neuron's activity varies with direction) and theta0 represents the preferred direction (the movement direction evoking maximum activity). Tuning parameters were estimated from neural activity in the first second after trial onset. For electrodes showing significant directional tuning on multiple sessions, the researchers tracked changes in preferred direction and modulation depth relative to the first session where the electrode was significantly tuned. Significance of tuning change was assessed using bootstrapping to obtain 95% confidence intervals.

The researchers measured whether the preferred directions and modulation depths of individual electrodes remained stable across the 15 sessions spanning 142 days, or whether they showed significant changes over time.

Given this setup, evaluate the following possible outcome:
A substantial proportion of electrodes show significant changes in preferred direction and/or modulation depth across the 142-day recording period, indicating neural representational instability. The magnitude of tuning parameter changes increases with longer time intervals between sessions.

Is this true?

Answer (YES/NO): YES